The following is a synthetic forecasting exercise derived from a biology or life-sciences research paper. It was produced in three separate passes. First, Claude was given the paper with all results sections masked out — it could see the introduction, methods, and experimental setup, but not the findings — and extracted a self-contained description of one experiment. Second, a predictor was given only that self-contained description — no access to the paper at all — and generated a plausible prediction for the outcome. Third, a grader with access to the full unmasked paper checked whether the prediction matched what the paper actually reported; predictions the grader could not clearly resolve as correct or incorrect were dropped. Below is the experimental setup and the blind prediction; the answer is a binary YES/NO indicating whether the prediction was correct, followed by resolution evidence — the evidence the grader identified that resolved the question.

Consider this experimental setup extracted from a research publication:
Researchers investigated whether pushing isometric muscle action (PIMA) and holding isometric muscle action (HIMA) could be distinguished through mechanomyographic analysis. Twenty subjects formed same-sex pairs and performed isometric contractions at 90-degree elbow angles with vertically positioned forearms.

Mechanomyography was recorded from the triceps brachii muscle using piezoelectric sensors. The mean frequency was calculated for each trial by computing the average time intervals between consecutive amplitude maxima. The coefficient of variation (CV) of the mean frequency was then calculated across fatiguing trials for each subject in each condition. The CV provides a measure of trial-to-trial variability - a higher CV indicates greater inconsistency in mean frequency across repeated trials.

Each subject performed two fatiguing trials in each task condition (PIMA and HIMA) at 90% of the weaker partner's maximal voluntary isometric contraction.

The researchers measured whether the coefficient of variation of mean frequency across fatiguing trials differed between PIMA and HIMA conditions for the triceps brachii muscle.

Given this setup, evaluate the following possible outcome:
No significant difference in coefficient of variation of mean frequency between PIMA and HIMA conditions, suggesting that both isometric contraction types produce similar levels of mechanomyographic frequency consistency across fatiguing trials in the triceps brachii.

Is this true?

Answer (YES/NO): NO